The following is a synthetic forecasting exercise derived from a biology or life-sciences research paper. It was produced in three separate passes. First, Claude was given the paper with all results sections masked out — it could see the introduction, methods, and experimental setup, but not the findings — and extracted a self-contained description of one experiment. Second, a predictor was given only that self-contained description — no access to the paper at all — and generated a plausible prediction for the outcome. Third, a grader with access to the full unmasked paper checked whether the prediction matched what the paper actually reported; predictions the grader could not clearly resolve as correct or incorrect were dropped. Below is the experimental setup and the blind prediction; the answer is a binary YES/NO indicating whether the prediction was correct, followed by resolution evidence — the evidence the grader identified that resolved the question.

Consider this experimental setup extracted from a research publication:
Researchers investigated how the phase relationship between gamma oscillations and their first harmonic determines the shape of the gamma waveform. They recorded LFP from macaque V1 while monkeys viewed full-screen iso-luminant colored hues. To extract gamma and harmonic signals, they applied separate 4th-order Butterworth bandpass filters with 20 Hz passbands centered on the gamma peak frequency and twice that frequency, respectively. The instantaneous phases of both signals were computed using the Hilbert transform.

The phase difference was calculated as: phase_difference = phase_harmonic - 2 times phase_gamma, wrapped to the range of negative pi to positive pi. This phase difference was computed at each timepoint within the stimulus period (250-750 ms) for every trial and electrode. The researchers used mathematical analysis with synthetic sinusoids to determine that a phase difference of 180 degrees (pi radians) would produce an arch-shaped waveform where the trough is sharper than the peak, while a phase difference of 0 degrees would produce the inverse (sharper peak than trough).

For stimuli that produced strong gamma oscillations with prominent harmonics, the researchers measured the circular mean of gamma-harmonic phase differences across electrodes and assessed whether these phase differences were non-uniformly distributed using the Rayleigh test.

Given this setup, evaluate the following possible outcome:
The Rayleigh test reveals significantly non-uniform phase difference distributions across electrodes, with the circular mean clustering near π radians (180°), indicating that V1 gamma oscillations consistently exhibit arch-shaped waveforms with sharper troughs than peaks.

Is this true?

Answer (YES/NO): YES